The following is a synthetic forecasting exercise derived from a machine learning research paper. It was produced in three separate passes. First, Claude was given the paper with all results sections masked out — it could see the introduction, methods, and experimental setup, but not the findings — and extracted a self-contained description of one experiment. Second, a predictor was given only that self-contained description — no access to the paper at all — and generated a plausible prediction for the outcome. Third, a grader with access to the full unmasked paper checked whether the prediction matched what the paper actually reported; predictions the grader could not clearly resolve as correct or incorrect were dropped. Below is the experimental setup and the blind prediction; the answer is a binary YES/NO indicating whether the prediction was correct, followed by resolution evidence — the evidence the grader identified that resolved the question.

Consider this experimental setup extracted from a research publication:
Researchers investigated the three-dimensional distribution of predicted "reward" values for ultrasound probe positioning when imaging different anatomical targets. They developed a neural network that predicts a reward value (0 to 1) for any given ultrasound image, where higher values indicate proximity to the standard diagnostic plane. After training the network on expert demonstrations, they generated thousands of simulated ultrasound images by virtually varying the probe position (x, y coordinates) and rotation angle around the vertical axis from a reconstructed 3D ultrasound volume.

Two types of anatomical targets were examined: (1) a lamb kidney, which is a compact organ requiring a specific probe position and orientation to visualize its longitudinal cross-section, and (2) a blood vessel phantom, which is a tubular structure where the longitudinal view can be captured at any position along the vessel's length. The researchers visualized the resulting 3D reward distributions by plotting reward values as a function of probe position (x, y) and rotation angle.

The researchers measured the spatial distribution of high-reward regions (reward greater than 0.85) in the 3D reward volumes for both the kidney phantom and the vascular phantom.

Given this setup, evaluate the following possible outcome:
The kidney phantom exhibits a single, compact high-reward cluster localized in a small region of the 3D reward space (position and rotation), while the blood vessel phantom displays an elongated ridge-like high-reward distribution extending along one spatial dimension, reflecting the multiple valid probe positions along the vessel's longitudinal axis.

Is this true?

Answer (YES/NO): YES